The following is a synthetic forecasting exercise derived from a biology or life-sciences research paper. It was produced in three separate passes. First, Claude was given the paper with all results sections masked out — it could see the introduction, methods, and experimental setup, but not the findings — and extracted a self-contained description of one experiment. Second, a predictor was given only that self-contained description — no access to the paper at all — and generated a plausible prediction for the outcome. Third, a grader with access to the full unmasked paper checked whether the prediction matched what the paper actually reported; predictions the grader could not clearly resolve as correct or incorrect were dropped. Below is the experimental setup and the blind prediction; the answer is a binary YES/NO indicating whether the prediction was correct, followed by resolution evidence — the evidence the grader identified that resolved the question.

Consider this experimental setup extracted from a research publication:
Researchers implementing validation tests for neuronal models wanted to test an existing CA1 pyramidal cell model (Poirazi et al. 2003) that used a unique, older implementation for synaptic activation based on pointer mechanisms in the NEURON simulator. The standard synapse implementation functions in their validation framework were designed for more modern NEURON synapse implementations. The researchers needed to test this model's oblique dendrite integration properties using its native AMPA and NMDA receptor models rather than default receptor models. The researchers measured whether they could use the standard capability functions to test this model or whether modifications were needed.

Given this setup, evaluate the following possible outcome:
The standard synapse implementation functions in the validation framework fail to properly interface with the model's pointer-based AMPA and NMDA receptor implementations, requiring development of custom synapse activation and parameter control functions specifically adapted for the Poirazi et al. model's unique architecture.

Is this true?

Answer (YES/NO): YES